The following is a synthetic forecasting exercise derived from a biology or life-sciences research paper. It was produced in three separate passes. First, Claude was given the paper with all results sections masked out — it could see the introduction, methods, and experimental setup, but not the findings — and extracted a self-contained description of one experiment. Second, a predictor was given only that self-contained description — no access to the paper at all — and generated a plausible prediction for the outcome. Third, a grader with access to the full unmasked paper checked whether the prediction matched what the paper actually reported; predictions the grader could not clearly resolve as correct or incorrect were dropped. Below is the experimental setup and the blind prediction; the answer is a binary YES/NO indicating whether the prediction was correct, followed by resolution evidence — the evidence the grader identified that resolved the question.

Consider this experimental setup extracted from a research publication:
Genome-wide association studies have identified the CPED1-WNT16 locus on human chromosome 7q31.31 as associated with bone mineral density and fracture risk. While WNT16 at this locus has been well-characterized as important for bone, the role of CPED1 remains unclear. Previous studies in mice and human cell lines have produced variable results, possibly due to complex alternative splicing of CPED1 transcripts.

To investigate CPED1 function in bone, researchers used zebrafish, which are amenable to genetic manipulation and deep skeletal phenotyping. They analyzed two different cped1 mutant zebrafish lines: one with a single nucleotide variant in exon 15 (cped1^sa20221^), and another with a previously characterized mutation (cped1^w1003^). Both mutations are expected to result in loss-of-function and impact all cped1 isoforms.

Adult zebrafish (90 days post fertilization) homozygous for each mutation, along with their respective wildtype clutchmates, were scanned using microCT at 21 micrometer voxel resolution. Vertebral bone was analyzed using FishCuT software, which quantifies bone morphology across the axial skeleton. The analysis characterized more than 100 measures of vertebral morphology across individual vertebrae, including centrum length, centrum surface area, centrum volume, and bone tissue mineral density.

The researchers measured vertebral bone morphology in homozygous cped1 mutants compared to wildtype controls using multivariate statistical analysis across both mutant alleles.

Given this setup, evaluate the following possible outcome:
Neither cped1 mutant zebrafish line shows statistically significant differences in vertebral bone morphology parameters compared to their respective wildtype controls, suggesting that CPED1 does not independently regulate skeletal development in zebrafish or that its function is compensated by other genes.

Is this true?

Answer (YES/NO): YES